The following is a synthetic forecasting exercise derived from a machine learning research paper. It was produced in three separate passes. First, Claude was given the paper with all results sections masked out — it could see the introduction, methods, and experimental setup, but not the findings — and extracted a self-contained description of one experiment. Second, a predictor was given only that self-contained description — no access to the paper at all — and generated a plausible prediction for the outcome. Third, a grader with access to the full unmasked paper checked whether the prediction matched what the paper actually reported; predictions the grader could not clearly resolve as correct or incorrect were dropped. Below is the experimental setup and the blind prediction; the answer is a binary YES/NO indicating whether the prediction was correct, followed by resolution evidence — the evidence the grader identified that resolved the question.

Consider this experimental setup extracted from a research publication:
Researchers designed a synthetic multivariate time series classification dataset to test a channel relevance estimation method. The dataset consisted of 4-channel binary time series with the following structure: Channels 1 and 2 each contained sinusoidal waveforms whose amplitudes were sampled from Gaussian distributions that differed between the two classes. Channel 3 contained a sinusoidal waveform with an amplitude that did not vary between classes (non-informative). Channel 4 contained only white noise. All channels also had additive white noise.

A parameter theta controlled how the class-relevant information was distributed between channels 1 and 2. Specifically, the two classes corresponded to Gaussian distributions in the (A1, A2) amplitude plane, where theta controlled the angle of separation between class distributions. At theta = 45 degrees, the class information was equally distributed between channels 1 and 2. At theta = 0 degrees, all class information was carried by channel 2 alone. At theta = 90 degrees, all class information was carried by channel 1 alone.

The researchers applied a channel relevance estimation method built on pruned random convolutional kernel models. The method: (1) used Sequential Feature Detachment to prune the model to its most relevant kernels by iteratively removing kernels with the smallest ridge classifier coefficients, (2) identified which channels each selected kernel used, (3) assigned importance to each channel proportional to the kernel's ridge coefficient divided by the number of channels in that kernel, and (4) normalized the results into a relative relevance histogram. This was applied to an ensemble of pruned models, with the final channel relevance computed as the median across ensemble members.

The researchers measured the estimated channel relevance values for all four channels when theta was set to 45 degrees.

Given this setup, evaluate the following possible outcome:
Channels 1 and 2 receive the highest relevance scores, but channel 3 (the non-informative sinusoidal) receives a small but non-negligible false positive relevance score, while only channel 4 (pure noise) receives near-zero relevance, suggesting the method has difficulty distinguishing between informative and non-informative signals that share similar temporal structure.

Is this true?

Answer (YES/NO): NO